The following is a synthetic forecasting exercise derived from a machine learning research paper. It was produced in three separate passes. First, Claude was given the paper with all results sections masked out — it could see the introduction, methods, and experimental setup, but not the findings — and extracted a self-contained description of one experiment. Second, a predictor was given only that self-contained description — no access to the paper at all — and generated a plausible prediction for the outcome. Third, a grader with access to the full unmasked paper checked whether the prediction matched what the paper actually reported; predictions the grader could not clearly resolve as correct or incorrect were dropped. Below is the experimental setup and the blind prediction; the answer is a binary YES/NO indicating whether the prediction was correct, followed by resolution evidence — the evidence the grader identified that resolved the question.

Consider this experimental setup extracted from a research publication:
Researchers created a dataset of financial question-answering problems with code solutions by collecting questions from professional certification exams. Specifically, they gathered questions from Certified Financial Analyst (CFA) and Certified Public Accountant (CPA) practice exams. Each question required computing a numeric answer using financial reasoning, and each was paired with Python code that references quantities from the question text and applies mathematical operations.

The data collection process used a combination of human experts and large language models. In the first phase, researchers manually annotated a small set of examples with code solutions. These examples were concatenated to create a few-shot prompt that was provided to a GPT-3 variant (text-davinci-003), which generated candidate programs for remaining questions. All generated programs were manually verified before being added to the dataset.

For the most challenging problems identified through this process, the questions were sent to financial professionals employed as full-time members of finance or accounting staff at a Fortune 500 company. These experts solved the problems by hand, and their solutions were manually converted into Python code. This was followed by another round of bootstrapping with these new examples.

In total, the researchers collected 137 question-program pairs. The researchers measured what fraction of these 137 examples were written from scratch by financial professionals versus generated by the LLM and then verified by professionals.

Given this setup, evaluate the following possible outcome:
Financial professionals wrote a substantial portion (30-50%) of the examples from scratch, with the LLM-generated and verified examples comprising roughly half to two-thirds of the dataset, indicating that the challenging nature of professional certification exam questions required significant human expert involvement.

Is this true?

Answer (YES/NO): YES